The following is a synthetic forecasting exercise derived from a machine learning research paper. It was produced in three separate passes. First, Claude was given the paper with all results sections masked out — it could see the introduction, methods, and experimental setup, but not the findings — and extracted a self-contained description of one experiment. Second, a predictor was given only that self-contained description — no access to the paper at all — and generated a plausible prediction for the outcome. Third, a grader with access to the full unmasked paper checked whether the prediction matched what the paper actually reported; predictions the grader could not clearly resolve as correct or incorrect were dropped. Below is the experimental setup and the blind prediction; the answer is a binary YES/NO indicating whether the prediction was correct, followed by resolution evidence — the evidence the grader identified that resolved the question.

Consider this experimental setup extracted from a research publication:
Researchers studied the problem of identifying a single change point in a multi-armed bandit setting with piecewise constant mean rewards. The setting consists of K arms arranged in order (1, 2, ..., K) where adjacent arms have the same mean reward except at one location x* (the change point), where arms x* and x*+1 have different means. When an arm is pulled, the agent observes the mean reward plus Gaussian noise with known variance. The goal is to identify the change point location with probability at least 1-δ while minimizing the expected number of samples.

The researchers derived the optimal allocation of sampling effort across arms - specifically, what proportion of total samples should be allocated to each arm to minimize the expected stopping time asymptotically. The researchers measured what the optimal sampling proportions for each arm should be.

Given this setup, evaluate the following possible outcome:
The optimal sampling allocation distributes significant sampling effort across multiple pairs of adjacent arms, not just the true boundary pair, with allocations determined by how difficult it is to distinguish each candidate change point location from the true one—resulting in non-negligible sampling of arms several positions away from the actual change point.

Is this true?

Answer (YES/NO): NO